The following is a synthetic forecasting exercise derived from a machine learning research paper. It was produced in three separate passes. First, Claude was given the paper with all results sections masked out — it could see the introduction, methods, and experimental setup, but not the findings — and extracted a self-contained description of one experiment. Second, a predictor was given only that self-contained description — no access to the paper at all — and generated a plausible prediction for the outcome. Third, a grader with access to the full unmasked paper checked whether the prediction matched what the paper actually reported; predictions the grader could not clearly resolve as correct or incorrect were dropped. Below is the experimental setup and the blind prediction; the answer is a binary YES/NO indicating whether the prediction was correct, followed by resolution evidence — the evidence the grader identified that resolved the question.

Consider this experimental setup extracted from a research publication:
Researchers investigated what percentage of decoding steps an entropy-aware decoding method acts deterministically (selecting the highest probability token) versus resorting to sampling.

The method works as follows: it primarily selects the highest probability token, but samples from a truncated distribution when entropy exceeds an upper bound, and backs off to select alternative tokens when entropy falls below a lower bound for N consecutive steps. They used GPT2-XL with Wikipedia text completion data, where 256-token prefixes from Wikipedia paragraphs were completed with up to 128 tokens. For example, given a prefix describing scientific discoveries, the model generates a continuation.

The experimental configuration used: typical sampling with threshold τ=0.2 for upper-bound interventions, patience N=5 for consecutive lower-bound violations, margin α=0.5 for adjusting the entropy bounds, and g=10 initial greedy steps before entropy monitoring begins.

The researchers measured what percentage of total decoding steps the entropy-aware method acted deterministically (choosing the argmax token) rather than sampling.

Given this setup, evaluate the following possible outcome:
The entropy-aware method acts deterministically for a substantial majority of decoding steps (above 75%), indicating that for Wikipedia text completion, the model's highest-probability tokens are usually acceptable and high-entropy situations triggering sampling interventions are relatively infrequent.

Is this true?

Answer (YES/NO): NO